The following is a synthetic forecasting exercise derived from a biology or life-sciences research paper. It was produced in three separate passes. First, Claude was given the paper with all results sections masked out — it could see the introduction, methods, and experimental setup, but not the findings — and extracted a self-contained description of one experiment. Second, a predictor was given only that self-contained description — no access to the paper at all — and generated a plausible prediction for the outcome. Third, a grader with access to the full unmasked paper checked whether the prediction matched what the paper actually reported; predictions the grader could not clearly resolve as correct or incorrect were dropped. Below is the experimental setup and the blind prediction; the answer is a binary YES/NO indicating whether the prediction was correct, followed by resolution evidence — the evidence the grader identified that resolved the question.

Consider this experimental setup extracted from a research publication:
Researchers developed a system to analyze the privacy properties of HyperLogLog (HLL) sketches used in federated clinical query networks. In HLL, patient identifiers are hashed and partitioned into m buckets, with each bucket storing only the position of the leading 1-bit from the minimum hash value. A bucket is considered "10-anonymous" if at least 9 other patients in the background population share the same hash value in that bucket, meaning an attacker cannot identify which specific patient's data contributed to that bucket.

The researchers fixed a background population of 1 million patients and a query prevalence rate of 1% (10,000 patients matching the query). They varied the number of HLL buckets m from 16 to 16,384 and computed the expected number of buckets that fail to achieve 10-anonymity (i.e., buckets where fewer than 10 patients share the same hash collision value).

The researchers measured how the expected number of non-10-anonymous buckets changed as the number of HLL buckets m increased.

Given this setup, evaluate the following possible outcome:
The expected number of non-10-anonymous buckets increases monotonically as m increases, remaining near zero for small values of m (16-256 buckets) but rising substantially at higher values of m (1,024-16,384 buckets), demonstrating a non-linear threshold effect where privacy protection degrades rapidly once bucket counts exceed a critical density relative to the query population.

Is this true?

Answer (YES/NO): NO